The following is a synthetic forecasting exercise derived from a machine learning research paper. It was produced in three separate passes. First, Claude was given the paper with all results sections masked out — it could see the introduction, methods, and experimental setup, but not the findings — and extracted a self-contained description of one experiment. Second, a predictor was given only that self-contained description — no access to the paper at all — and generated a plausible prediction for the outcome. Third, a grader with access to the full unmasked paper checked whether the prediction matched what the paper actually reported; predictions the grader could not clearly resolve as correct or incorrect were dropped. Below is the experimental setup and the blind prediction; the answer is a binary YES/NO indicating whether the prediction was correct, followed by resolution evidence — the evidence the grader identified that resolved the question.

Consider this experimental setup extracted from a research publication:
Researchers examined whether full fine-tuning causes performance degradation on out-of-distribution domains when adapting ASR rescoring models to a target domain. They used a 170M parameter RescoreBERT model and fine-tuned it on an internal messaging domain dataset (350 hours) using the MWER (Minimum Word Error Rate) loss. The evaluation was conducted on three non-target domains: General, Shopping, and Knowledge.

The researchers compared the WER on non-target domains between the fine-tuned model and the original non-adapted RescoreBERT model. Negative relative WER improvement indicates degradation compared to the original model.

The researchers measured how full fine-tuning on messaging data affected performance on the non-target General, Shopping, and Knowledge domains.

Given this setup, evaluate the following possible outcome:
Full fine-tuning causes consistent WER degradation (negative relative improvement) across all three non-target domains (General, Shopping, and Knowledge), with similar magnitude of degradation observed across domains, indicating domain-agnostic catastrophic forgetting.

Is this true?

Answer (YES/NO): NO